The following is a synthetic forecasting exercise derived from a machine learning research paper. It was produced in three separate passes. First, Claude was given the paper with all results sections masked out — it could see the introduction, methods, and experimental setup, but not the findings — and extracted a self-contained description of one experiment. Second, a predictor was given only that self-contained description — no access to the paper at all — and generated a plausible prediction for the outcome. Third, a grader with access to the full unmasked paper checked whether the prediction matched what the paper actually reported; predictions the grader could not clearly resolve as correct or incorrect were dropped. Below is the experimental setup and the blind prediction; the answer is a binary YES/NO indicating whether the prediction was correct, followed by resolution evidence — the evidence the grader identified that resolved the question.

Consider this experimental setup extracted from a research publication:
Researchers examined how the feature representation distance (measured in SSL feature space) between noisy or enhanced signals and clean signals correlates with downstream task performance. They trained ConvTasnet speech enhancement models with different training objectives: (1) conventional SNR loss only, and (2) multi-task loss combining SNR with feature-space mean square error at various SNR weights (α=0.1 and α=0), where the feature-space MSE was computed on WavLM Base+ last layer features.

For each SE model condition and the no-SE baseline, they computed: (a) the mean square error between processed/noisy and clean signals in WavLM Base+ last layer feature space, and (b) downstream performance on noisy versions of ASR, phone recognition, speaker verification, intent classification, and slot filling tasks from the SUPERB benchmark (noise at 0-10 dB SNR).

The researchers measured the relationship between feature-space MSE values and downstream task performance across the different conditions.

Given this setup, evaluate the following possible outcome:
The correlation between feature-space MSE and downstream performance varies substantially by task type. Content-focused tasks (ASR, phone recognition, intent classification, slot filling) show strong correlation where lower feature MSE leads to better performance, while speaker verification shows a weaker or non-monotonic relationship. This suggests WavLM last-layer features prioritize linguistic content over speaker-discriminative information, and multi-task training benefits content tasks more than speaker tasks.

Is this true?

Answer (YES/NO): NO